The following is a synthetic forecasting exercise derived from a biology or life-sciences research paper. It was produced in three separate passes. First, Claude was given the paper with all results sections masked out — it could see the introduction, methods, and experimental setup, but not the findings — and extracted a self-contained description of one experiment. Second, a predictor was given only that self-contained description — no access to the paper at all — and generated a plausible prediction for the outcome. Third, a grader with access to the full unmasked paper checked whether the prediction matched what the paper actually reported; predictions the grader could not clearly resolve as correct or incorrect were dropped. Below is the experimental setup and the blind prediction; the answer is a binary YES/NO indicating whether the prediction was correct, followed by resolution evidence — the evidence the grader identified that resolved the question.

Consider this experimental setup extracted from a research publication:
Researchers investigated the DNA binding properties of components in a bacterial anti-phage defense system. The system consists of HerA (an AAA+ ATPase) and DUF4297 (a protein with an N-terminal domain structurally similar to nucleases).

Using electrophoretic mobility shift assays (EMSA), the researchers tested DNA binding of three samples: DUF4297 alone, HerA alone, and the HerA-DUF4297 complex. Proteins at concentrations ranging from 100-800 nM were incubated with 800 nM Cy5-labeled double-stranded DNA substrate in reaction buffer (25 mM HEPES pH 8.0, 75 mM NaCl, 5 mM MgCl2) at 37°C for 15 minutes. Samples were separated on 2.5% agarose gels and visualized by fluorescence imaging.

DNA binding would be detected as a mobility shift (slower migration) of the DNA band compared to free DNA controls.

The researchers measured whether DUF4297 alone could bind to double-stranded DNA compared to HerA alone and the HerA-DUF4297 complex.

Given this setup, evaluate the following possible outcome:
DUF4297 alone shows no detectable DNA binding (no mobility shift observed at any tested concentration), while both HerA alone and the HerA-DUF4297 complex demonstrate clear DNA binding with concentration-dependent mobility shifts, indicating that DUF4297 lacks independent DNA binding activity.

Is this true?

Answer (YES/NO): NO